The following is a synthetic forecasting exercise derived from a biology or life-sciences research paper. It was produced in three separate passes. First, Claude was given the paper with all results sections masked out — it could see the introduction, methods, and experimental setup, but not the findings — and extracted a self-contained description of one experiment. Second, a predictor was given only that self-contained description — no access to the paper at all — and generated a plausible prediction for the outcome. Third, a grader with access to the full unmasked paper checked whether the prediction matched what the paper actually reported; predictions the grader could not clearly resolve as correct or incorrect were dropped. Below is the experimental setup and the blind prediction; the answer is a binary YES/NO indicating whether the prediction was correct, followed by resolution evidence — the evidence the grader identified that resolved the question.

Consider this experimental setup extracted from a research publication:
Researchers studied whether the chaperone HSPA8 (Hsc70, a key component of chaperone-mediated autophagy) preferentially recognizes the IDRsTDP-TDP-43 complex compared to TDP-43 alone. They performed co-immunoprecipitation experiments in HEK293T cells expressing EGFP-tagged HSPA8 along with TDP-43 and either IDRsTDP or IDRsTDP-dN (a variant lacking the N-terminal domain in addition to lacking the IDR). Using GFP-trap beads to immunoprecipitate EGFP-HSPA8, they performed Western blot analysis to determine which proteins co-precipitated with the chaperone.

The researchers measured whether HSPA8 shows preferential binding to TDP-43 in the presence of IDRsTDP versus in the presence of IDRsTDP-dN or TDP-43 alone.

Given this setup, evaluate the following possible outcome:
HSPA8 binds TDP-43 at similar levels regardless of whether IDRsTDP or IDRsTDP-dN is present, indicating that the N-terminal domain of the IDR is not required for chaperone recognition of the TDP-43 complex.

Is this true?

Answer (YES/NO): NO